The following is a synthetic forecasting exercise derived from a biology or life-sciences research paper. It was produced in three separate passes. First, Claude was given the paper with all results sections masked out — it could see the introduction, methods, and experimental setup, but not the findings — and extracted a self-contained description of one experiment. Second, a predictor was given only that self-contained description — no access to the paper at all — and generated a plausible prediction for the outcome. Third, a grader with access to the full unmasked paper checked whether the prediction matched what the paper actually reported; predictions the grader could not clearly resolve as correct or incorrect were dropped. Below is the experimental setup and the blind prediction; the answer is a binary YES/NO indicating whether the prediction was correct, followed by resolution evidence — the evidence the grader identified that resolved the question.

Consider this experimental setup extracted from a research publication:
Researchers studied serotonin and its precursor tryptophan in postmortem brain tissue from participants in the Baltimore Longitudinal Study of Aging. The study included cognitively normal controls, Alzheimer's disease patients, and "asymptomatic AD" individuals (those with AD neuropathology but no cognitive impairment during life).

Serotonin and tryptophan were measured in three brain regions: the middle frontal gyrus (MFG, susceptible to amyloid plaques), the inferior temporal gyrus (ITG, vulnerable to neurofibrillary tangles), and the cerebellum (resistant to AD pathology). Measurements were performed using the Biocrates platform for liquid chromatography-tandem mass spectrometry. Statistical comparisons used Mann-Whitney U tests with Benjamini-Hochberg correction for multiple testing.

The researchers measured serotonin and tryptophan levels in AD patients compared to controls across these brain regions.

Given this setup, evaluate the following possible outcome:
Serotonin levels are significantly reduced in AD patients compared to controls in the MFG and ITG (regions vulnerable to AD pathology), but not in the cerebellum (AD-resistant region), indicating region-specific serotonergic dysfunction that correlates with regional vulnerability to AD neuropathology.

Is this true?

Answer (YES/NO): NO